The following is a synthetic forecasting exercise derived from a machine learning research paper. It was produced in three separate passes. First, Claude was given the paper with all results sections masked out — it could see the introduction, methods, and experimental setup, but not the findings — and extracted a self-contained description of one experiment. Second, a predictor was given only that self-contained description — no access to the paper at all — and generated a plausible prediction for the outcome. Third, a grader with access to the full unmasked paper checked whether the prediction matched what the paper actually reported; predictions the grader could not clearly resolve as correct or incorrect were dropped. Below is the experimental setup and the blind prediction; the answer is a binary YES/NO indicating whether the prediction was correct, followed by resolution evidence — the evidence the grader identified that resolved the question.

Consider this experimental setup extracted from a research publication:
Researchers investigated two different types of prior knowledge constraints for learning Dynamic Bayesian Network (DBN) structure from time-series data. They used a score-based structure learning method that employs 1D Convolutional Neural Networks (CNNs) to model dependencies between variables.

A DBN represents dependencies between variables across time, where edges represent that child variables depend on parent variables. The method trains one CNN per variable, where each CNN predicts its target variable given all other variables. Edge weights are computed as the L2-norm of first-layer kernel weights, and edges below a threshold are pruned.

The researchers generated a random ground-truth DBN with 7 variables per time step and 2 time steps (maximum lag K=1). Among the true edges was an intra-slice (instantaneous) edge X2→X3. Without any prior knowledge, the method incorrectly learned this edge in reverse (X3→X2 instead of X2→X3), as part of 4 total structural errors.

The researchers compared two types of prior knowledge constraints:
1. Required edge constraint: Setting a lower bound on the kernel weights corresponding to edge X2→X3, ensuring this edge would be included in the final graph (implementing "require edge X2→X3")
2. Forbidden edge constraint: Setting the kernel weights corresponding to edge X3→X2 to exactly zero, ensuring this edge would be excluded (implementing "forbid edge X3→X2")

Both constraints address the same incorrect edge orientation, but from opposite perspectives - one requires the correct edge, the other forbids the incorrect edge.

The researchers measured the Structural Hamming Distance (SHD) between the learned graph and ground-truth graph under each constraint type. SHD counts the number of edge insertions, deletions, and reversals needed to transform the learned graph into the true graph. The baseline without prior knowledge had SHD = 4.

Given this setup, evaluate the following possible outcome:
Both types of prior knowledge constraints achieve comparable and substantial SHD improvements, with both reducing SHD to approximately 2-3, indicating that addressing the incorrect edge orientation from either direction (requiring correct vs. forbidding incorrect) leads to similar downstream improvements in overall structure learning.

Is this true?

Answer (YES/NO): NO